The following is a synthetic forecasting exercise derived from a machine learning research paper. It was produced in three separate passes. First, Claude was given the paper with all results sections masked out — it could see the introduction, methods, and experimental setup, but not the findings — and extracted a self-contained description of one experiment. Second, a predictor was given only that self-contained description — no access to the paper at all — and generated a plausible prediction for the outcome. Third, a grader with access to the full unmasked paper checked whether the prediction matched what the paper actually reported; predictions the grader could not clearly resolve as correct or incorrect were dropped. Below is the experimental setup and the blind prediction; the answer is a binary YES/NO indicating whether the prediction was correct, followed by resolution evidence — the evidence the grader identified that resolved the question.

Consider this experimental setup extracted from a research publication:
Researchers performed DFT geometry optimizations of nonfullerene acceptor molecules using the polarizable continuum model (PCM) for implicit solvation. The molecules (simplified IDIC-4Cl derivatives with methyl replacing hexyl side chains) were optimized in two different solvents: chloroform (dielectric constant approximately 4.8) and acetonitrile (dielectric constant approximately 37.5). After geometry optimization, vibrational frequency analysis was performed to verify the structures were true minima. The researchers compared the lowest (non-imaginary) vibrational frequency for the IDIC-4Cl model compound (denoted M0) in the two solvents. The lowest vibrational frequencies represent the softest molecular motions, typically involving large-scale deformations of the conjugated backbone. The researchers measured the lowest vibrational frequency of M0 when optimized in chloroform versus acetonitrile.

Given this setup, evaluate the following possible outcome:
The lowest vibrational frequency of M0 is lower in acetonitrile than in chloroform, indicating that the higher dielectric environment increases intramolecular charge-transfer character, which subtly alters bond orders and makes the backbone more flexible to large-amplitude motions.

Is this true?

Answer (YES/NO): NO